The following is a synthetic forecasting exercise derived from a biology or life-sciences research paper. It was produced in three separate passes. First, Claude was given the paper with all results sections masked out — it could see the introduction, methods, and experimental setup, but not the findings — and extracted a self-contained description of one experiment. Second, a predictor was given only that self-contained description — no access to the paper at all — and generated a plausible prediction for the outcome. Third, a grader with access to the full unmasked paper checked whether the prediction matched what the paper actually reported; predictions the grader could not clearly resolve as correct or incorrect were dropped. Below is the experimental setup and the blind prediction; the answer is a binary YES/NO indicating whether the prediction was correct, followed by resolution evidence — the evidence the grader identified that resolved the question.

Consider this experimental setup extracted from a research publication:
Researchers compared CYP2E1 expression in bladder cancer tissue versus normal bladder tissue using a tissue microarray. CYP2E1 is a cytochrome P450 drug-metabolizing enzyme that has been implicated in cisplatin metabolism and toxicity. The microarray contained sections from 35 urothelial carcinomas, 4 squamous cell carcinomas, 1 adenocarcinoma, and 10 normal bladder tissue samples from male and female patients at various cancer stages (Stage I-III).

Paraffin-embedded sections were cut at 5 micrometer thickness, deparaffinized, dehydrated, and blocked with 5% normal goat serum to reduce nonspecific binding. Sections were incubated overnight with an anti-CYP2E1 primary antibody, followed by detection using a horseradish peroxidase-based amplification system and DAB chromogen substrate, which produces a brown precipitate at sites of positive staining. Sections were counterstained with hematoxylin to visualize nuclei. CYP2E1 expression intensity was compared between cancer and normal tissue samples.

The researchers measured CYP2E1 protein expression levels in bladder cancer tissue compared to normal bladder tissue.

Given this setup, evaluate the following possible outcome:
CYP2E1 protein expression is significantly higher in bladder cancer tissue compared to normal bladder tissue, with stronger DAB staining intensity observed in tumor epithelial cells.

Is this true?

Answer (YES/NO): NO